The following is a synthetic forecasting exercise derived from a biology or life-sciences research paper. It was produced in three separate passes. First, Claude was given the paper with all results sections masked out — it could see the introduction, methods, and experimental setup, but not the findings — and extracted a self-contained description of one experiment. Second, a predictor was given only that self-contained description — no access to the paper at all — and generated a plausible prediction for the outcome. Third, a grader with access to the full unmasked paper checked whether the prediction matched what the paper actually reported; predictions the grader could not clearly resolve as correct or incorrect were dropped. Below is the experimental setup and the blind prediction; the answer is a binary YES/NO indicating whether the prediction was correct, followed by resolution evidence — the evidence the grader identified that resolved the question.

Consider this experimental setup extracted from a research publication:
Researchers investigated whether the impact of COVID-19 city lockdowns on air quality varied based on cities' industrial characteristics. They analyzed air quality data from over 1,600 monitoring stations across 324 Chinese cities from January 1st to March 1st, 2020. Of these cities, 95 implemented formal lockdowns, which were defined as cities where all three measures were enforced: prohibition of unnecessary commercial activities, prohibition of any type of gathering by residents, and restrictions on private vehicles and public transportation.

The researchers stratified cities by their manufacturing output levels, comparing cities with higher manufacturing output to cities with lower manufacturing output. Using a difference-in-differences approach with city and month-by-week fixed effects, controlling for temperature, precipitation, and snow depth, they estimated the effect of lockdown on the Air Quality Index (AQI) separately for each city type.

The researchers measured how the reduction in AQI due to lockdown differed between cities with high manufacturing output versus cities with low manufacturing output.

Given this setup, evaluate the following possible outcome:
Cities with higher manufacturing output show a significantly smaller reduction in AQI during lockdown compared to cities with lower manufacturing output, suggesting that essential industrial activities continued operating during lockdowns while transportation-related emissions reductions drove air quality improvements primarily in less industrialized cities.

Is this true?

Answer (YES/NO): NO